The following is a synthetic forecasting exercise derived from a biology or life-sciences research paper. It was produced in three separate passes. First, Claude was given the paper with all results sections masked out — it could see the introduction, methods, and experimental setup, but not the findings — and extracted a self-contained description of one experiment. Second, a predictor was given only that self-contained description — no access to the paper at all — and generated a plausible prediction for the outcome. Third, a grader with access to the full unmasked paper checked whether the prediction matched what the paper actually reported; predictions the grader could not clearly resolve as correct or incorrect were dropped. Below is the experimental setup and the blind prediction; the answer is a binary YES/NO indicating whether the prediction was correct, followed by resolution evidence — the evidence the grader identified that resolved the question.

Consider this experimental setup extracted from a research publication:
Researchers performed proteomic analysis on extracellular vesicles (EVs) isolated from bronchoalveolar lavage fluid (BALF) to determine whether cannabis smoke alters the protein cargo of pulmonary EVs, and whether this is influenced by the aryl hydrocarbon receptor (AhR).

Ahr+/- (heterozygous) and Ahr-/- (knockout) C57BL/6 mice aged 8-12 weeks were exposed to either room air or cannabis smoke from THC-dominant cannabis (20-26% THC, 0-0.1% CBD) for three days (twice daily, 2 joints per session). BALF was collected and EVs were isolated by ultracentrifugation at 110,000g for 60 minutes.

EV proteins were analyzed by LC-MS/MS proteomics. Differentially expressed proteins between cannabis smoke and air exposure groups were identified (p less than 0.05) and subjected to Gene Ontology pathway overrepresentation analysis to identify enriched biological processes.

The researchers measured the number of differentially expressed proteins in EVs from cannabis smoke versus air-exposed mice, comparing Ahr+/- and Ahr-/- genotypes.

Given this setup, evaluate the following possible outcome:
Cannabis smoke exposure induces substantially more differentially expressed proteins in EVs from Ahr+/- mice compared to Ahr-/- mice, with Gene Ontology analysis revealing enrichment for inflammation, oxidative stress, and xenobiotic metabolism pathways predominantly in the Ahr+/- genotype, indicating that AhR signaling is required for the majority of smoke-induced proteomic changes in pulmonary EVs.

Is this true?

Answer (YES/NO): NO